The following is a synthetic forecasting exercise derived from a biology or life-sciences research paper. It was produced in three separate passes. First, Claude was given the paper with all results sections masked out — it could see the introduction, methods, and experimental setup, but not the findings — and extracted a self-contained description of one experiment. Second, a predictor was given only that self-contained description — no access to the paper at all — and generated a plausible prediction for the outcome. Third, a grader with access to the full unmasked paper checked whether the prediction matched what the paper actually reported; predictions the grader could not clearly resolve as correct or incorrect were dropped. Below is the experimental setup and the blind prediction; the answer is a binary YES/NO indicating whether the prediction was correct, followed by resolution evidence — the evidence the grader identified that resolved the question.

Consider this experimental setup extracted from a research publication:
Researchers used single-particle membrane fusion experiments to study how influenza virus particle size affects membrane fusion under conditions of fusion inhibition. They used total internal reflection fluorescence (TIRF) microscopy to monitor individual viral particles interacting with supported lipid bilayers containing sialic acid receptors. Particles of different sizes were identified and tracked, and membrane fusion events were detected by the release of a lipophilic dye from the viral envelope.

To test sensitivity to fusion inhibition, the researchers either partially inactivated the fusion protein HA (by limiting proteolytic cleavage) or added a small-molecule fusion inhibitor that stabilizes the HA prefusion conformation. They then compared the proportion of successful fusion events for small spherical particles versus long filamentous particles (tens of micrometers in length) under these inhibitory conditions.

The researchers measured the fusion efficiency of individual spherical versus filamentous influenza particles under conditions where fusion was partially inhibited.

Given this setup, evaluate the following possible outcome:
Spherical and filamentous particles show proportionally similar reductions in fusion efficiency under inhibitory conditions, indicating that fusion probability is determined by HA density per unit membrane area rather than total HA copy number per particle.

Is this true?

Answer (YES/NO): NO